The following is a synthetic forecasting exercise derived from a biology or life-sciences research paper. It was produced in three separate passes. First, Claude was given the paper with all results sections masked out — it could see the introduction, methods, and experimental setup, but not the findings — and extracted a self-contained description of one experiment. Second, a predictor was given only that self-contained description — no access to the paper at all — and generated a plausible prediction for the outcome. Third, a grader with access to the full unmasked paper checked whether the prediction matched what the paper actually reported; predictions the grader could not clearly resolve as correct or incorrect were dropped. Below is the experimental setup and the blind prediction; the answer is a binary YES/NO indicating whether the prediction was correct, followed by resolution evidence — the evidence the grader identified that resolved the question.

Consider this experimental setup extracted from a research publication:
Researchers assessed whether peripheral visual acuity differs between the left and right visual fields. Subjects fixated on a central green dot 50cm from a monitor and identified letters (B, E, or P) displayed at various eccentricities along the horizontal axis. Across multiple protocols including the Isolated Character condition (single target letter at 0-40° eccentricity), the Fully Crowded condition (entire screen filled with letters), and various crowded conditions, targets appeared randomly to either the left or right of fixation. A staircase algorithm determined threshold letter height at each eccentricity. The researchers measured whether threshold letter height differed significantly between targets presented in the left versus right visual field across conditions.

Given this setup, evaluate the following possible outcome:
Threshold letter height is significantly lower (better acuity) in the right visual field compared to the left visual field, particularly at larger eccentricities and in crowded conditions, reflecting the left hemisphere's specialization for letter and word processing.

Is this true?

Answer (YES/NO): NO